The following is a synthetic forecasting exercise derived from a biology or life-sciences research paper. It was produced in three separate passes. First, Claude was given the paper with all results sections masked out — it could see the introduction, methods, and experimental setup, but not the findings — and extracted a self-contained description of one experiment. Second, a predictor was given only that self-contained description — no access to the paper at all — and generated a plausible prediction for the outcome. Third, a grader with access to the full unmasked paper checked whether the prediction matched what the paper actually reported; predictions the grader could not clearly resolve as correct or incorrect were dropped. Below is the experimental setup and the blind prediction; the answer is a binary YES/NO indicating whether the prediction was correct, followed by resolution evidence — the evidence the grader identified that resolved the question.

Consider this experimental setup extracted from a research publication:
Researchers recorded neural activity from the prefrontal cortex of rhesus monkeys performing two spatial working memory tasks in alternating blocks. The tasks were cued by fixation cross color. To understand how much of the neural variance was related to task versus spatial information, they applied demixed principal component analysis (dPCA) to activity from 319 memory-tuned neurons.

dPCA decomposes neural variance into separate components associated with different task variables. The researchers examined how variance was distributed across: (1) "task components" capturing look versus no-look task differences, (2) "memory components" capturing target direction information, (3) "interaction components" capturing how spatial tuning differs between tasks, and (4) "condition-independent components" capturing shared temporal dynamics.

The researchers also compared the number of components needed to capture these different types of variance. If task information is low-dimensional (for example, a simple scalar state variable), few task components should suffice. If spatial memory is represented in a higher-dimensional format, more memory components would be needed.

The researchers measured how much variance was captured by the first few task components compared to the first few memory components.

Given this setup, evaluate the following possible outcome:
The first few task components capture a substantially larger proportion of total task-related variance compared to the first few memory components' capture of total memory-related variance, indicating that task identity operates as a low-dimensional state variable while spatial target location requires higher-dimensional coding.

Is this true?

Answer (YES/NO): YES